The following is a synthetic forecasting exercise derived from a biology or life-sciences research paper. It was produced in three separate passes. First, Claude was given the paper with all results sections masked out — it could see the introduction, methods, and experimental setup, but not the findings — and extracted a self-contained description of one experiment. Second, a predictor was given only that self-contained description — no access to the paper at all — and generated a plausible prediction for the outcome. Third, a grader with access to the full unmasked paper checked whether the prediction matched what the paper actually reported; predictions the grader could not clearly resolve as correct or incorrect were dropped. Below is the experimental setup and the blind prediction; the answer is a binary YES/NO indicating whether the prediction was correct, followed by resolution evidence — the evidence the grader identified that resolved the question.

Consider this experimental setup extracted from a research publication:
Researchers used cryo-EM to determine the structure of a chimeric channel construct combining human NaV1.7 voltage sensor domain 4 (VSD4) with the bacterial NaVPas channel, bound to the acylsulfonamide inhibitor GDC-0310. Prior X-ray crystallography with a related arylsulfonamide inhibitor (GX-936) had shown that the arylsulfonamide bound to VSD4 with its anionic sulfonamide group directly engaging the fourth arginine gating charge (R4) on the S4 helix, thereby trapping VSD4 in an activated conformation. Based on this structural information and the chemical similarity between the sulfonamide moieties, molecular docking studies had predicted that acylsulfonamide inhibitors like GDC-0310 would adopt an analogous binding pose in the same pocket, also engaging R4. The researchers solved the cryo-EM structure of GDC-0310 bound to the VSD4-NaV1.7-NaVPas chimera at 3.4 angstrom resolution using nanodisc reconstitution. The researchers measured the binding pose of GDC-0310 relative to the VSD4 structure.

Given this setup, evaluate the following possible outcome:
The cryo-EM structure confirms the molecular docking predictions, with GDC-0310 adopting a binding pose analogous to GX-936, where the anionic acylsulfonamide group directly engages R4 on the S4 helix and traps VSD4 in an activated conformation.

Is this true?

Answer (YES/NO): NO